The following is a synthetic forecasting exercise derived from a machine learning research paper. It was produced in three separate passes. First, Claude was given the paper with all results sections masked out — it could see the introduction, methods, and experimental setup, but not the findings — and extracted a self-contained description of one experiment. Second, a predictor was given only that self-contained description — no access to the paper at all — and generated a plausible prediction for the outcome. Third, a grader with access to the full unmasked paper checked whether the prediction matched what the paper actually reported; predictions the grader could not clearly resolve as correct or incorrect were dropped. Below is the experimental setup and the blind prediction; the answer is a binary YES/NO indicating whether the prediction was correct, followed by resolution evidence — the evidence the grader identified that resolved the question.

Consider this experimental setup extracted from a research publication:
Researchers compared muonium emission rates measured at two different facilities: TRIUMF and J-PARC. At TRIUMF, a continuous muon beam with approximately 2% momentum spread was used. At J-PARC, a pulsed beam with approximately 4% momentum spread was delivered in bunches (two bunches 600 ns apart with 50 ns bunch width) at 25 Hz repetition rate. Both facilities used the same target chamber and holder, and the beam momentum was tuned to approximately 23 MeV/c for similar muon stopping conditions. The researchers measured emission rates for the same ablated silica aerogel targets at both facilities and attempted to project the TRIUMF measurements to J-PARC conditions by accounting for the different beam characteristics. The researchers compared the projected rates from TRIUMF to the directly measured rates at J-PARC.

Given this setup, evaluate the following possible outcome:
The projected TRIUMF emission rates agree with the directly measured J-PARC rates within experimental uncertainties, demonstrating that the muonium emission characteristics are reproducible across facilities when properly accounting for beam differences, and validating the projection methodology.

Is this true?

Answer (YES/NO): NO